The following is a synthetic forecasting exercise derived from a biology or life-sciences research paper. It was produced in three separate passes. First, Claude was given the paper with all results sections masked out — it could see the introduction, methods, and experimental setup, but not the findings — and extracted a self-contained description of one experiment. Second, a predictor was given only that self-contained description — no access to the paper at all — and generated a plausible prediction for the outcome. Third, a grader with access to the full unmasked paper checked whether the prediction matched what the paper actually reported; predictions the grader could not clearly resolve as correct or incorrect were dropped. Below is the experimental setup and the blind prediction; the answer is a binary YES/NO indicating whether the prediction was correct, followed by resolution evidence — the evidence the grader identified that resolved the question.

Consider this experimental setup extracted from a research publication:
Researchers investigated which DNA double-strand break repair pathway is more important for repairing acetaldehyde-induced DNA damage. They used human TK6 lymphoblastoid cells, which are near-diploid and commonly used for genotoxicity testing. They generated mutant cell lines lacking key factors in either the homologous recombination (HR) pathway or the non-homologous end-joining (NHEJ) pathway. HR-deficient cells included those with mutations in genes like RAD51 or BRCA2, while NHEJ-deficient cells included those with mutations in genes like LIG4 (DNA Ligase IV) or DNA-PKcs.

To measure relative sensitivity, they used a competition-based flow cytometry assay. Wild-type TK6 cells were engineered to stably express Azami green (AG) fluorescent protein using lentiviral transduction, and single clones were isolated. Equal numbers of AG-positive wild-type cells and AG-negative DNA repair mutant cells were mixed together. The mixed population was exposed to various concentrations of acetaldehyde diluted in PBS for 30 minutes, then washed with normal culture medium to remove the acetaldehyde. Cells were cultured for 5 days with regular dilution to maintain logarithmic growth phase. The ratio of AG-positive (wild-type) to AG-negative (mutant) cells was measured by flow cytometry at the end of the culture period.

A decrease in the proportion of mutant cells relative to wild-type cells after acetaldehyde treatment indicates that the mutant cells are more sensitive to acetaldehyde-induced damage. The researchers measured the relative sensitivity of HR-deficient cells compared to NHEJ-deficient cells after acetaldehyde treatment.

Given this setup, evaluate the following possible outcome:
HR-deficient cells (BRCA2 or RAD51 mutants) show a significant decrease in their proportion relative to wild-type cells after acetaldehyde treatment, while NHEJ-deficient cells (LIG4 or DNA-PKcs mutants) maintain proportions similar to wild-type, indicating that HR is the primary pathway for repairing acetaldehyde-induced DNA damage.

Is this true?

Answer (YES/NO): YES